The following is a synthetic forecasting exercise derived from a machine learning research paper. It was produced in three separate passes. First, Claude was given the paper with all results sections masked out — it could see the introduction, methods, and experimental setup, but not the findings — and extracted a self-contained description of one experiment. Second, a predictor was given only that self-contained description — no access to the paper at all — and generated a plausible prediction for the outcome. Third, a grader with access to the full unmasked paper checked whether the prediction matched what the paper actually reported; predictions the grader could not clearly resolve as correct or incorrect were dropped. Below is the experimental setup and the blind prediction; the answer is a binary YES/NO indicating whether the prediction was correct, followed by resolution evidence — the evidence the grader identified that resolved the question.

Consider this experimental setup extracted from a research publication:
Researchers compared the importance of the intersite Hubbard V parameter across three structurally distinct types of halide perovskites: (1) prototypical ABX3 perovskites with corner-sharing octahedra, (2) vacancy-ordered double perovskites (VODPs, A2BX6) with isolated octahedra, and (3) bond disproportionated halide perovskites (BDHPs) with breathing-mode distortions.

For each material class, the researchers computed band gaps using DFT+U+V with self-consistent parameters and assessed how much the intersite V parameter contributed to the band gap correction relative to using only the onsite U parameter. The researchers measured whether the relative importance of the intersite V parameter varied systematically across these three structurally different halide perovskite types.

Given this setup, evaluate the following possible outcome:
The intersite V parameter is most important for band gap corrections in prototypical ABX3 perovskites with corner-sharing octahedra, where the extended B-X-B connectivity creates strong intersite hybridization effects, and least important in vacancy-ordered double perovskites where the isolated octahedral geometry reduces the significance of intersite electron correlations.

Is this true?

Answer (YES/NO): NO